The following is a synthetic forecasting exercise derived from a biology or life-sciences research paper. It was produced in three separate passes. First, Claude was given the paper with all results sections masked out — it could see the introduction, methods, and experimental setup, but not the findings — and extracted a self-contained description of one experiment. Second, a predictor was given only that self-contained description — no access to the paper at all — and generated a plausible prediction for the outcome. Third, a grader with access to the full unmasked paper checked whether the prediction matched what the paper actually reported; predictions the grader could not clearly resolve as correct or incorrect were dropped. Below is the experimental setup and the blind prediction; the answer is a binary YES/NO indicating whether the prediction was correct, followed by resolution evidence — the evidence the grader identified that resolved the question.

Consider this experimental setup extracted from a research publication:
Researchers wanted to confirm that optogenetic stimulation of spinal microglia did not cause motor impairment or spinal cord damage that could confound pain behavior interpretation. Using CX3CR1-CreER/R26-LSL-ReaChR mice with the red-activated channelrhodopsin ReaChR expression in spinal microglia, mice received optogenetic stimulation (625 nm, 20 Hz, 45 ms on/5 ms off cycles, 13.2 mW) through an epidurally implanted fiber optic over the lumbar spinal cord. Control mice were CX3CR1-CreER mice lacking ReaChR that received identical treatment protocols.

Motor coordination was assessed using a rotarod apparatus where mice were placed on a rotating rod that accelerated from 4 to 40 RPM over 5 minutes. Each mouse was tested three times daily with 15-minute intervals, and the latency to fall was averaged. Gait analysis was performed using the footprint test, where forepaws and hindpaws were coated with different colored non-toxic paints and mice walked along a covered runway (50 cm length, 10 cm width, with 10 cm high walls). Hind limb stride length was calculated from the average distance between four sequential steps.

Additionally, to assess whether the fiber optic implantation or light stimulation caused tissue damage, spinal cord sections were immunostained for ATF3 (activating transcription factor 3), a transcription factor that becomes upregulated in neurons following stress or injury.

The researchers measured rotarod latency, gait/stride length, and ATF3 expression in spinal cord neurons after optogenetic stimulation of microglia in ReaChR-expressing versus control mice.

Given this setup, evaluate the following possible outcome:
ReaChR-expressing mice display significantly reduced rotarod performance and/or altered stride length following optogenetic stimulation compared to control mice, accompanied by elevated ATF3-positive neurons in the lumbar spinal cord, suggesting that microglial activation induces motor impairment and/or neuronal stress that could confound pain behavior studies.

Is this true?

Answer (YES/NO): NO